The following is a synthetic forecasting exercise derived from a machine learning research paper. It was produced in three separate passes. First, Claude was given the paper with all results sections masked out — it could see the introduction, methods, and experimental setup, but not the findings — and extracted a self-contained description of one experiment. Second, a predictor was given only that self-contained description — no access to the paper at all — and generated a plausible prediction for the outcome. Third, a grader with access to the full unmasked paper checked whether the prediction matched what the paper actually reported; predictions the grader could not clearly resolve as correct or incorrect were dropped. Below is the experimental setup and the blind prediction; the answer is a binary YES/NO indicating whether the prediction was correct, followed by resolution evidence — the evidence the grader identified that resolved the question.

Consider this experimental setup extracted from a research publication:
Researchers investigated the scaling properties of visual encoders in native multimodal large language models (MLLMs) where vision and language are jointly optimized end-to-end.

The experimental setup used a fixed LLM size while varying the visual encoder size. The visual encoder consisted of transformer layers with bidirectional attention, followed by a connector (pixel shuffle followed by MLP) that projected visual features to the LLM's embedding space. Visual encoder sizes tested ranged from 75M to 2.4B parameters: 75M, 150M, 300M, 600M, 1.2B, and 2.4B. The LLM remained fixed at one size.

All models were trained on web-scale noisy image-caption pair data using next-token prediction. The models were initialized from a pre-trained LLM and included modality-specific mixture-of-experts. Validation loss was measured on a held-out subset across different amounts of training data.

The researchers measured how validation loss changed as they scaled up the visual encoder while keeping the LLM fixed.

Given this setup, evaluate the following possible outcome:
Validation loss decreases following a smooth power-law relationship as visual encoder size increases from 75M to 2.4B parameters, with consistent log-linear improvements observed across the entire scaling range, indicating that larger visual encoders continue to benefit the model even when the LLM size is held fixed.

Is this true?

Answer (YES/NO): NO